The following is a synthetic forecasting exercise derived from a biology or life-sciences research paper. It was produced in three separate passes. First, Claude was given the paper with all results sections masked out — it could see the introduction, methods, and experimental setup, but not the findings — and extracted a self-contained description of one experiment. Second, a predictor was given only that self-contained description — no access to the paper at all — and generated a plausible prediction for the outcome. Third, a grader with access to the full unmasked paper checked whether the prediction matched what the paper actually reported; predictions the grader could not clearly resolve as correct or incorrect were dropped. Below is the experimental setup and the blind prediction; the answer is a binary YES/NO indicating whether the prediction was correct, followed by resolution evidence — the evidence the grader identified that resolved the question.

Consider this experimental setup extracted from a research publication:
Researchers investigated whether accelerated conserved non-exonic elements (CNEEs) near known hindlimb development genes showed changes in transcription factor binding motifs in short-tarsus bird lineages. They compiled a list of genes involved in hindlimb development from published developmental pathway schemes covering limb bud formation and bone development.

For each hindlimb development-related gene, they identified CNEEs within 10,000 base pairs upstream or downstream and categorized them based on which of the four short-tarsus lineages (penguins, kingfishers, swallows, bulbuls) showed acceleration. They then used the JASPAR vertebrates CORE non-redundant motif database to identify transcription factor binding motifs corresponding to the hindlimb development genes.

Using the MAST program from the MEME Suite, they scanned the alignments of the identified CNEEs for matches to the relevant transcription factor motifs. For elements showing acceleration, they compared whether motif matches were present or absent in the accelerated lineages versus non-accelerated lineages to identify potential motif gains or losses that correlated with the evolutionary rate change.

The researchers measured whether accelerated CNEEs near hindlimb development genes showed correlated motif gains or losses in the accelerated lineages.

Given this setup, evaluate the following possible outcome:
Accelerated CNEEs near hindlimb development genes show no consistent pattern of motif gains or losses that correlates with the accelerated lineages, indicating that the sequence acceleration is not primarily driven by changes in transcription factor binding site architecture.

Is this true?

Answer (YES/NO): NO